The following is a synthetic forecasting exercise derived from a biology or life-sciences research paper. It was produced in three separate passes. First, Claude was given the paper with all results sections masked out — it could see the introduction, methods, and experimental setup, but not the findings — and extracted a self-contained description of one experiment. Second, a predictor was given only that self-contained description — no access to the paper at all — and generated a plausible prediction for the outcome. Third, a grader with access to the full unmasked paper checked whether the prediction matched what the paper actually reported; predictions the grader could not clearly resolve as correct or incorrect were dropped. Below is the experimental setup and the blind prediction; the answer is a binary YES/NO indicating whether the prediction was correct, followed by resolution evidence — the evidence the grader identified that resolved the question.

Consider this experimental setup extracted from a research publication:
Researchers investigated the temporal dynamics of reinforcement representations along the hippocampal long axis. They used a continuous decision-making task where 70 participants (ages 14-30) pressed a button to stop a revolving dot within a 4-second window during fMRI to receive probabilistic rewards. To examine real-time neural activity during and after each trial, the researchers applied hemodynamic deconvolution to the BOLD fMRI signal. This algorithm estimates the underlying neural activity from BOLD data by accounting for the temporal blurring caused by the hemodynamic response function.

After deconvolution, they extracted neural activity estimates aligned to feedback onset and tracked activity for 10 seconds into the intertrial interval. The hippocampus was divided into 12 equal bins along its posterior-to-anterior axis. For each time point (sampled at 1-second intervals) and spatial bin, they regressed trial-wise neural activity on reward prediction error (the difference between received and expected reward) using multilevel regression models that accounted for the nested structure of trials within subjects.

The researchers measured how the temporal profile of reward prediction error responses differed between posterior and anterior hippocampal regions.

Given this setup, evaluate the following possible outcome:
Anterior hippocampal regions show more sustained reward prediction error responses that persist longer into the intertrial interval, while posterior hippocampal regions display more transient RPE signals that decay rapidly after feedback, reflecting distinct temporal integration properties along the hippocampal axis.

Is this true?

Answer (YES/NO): NO